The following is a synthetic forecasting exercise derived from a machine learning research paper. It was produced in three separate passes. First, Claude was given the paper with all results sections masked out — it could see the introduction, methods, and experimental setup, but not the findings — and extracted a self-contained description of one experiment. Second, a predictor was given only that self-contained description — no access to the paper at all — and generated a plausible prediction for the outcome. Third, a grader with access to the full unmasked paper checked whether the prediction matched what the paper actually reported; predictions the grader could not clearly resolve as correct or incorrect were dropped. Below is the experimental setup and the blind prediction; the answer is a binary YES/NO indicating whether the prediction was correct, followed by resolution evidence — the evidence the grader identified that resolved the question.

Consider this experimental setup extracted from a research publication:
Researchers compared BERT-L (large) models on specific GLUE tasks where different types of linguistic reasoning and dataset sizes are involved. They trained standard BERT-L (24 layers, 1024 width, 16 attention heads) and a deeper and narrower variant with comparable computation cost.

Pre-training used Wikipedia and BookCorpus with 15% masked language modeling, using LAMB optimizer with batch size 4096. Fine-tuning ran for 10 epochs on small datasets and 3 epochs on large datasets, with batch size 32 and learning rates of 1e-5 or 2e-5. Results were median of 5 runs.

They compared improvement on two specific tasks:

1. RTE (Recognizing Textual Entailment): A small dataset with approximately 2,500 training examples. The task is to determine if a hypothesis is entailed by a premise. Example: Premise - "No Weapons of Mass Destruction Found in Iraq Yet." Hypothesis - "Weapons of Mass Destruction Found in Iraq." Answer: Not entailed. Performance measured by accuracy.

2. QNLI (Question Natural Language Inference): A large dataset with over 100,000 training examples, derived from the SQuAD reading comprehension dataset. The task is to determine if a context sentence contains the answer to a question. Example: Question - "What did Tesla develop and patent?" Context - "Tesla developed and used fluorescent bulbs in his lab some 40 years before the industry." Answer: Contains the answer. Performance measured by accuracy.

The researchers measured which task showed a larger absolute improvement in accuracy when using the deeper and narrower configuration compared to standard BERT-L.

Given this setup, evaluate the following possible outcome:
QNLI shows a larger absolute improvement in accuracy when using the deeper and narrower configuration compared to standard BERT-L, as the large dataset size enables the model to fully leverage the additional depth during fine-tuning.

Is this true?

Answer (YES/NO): NO